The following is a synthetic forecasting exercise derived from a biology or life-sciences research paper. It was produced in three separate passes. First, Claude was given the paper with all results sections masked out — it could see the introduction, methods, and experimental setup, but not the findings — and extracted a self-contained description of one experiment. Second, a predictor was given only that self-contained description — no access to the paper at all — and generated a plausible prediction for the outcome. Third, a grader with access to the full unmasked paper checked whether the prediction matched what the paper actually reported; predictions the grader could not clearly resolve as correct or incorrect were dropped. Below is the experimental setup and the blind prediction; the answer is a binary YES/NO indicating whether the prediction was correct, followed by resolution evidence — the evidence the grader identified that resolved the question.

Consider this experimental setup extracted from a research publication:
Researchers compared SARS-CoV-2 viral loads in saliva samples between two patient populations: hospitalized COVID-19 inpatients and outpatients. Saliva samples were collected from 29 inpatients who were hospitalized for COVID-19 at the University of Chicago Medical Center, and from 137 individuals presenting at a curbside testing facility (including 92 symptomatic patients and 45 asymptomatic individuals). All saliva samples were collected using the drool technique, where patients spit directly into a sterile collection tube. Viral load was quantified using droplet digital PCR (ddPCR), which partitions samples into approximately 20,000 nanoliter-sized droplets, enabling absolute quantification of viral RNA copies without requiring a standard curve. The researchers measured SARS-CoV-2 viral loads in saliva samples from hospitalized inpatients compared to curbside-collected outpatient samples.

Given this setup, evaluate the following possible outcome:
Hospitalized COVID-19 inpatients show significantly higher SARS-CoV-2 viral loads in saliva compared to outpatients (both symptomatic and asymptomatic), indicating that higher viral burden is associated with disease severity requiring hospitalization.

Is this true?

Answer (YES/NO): YES